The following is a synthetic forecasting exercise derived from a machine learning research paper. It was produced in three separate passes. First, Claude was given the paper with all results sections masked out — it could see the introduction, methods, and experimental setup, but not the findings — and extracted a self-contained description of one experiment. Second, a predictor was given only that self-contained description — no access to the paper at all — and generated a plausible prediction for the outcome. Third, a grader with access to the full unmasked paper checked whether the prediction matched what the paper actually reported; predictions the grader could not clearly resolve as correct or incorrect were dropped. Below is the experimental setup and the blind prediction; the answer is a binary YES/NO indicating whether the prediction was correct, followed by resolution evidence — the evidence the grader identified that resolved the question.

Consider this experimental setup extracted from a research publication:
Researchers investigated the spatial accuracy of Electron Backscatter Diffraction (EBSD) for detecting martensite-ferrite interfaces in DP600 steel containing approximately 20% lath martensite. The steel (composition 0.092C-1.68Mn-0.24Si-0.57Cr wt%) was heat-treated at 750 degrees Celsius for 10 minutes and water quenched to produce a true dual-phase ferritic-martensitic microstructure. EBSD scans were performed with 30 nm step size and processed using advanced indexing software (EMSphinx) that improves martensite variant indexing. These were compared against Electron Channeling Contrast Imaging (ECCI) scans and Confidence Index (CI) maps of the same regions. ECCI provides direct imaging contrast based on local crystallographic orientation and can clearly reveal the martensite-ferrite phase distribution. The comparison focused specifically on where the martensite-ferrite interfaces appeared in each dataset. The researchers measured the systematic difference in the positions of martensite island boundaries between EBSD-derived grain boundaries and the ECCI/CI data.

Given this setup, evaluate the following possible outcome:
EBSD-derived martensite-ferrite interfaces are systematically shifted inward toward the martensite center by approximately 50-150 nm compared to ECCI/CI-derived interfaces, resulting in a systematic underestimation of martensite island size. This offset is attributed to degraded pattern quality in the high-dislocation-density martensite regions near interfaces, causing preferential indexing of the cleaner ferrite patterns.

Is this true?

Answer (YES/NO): YES